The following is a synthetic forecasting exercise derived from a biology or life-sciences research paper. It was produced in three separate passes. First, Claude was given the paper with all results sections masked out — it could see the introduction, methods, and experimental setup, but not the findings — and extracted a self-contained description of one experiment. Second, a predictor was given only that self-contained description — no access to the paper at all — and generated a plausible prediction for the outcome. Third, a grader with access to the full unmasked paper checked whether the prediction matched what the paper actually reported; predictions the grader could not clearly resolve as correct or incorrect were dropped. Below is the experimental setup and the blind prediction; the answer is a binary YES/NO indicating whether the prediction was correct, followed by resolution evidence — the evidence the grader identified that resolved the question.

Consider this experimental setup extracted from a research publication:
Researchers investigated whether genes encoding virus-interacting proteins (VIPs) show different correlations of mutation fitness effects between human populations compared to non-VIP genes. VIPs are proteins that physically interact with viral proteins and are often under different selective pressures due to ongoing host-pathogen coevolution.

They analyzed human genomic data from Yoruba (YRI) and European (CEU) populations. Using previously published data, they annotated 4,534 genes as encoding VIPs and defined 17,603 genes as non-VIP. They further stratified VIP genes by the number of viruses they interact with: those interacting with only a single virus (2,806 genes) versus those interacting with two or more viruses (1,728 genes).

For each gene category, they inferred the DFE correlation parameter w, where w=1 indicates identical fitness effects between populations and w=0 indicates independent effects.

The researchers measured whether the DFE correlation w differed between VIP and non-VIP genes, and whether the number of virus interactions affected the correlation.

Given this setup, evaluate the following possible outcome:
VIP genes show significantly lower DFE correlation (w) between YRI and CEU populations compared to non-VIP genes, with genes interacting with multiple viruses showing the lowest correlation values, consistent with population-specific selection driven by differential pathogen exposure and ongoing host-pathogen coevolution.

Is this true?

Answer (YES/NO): NO